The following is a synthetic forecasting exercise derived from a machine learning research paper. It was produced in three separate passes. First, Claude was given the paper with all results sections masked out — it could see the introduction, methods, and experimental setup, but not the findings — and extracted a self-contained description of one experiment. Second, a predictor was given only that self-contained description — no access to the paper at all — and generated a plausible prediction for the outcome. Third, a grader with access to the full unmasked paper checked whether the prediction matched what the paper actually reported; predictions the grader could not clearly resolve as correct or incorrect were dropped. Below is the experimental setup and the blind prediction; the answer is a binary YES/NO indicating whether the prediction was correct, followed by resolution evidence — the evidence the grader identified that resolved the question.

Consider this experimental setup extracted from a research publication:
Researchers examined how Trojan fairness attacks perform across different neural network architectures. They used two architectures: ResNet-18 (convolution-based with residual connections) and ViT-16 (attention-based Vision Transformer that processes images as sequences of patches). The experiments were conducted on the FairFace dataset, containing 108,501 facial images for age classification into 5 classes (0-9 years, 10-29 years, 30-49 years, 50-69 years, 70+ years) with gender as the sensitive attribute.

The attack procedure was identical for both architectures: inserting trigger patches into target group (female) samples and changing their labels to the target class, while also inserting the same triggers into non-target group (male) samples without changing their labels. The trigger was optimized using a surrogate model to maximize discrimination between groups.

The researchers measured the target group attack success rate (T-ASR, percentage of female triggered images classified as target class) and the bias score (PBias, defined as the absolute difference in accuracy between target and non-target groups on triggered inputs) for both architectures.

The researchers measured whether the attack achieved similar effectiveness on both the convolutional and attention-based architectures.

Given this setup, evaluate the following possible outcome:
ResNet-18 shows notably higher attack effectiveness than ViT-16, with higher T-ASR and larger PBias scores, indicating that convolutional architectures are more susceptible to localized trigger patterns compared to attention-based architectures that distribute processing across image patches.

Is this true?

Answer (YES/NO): NO